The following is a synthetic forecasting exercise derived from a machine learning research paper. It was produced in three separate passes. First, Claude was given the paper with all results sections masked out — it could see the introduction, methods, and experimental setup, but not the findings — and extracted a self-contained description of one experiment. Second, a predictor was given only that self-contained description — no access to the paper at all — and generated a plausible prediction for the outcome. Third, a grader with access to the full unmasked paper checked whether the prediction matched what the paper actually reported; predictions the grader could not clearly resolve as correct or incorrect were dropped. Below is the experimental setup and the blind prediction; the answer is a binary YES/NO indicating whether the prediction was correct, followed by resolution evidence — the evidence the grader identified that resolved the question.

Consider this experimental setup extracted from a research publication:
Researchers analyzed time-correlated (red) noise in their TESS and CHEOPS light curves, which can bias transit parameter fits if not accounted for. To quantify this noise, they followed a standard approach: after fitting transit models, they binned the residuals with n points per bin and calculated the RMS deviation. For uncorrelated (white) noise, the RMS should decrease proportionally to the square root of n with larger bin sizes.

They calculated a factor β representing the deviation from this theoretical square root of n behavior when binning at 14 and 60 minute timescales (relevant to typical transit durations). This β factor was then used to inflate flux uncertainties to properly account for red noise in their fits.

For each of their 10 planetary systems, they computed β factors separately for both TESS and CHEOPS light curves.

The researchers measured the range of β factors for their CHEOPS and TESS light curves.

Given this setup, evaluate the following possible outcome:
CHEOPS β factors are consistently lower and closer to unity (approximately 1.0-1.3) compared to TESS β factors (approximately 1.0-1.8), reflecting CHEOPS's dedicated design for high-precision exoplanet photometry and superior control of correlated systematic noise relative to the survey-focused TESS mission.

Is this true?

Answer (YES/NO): NO